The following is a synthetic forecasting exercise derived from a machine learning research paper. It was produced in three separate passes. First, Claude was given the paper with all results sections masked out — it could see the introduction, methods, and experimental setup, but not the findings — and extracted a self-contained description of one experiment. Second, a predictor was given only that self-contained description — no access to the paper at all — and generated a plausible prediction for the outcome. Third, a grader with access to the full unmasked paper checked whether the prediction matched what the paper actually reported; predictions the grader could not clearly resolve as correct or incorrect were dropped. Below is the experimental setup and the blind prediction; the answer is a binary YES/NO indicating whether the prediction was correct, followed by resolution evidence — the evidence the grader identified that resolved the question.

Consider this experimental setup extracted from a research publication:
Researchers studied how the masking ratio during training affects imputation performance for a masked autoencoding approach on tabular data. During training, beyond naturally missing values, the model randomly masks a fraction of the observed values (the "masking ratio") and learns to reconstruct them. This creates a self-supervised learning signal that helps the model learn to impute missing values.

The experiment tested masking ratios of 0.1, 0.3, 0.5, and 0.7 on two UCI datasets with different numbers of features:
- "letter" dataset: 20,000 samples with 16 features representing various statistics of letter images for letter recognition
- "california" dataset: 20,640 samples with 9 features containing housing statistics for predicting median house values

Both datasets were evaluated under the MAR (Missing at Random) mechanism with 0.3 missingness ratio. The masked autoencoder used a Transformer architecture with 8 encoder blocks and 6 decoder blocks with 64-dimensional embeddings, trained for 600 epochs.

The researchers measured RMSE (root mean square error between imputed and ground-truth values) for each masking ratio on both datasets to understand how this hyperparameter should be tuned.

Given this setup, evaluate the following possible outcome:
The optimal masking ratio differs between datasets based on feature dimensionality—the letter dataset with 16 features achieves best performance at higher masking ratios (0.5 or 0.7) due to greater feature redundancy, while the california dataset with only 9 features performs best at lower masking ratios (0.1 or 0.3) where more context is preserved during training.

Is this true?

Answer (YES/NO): NO